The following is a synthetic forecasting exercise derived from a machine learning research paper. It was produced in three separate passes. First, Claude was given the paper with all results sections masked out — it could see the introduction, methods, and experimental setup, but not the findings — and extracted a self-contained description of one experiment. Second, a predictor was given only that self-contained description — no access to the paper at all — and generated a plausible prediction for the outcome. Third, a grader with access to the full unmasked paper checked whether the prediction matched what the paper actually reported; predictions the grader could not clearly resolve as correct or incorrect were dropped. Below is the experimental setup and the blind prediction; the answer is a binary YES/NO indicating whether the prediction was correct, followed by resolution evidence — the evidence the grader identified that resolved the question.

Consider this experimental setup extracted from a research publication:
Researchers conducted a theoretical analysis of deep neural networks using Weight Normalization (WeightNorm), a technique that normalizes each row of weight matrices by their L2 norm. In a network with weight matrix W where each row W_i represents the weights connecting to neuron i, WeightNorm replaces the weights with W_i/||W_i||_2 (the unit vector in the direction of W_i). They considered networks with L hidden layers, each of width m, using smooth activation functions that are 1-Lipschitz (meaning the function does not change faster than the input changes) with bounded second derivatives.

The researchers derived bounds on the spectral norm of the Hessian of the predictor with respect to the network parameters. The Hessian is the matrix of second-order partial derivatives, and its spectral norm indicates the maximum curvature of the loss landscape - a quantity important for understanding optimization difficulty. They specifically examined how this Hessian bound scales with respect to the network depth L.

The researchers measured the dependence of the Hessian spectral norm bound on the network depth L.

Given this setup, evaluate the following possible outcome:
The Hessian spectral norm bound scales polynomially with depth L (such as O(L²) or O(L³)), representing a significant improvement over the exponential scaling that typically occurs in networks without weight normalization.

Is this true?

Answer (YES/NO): YES